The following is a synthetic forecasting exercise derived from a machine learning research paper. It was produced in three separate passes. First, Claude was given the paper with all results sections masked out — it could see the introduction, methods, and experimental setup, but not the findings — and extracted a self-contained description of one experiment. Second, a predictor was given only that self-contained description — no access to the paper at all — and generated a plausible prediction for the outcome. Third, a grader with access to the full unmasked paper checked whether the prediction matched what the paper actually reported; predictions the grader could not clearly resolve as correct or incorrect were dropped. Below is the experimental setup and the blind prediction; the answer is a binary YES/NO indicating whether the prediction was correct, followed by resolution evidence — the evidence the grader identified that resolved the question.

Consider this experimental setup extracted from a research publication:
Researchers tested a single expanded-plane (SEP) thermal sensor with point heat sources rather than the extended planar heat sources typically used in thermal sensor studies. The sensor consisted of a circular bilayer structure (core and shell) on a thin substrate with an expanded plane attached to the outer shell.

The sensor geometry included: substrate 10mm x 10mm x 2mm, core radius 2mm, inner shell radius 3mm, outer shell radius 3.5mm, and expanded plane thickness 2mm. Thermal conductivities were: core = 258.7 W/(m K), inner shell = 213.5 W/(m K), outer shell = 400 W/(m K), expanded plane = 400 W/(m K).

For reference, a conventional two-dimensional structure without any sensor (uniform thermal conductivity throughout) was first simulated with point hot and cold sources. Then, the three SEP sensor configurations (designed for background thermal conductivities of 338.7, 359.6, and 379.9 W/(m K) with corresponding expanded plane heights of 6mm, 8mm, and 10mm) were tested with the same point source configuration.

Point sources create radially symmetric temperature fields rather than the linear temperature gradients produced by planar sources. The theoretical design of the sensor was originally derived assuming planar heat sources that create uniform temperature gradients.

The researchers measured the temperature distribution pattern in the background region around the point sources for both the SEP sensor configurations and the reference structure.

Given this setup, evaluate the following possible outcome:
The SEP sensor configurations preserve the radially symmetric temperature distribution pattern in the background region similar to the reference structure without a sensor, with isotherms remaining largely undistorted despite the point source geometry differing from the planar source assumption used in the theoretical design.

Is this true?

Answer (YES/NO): YES